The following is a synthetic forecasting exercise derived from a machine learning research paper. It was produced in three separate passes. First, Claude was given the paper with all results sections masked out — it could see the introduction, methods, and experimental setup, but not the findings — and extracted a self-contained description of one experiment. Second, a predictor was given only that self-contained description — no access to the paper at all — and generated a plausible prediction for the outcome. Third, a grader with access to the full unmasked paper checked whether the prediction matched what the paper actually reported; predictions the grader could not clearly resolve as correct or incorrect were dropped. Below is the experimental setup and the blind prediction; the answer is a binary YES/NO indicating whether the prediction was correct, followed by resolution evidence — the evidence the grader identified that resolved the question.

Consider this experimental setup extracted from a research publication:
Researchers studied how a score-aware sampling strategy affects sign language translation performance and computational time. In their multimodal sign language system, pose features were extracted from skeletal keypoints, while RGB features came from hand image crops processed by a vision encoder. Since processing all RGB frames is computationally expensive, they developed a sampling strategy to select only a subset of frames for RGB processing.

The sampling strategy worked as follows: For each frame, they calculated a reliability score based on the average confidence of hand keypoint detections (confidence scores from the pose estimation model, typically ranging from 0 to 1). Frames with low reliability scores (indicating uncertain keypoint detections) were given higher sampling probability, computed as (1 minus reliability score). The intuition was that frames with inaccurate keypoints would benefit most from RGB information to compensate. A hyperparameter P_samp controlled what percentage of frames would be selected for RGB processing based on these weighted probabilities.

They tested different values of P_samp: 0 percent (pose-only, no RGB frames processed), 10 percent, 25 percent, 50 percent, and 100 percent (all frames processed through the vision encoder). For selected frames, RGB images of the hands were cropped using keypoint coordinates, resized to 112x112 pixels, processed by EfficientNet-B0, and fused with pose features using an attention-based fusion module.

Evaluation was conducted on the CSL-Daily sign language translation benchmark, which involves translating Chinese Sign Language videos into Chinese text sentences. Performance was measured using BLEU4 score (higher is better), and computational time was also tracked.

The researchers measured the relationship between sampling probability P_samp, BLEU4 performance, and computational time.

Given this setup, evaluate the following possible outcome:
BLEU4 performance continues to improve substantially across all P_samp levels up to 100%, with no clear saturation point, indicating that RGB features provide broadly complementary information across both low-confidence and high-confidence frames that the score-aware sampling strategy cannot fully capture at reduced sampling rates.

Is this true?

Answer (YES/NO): NO